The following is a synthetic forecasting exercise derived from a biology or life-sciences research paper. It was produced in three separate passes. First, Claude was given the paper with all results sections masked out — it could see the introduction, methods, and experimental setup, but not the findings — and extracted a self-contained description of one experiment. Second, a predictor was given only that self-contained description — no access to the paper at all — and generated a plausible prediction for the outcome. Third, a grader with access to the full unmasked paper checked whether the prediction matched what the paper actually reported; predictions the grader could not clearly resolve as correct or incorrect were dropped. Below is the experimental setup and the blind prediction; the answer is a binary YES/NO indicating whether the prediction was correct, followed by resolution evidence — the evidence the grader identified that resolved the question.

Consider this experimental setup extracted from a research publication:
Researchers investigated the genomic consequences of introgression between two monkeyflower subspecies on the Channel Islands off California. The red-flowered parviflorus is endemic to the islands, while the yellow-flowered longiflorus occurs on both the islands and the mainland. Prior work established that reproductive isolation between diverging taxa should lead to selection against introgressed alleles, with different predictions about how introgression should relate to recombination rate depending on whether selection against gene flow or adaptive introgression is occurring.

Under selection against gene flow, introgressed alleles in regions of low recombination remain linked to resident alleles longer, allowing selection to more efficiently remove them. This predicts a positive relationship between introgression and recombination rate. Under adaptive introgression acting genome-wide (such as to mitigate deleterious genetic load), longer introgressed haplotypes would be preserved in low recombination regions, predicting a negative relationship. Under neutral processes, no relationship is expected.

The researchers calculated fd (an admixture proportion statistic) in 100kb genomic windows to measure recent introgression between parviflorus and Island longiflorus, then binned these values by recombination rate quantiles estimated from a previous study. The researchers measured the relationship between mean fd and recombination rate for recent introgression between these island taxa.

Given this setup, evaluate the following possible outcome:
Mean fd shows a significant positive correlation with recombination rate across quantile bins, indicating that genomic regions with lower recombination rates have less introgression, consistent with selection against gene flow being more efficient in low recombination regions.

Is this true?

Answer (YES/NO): YES